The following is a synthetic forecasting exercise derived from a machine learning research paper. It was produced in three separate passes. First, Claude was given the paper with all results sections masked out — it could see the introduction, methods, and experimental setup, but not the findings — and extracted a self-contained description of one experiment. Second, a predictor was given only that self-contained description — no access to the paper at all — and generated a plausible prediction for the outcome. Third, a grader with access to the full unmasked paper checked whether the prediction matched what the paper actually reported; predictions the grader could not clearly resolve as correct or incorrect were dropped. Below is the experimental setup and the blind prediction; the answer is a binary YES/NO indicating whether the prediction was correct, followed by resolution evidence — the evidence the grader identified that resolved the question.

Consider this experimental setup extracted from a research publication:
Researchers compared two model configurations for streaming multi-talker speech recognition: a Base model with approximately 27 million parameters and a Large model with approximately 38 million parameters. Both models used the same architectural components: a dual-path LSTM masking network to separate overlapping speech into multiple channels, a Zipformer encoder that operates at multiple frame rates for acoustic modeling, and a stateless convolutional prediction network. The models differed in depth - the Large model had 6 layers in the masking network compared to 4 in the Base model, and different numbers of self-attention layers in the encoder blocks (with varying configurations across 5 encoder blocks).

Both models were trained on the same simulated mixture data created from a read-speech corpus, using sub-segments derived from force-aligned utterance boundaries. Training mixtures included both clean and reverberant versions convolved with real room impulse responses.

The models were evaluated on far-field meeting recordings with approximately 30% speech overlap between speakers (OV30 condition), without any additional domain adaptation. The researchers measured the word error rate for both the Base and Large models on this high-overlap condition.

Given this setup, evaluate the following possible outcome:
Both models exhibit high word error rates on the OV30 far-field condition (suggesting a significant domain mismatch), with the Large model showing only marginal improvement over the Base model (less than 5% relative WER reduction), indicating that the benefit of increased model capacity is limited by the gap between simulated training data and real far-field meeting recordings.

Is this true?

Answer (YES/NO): YES